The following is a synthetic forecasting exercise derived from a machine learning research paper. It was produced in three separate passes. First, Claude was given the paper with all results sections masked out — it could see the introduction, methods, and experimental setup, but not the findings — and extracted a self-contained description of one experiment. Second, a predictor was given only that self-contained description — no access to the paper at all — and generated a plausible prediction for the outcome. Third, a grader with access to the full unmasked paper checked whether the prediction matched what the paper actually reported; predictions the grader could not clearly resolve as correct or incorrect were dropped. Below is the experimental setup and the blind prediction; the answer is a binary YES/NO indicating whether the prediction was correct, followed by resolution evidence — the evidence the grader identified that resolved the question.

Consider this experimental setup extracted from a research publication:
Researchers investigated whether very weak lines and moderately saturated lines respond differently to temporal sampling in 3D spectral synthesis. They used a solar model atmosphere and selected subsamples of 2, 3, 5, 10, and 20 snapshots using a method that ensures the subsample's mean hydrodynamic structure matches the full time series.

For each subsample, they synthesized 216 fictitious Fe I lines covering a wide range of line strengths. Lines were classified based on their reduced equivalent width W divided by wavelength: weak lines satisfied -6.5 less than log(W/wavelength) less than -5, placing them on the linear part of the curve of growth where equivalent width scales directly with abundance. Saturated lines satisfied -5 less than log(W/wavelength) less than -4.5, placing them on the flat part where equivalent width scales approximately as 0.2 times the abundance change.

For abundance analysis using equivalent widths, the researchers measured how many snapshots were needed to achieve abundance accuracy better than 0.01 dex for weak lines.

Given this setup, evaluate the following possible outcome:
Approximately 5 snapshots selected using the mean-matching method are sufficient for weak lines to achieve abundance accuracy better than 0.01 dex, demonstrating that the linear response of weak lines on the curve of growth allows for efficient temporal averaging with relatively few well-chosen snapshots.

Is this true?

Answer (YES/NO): NO